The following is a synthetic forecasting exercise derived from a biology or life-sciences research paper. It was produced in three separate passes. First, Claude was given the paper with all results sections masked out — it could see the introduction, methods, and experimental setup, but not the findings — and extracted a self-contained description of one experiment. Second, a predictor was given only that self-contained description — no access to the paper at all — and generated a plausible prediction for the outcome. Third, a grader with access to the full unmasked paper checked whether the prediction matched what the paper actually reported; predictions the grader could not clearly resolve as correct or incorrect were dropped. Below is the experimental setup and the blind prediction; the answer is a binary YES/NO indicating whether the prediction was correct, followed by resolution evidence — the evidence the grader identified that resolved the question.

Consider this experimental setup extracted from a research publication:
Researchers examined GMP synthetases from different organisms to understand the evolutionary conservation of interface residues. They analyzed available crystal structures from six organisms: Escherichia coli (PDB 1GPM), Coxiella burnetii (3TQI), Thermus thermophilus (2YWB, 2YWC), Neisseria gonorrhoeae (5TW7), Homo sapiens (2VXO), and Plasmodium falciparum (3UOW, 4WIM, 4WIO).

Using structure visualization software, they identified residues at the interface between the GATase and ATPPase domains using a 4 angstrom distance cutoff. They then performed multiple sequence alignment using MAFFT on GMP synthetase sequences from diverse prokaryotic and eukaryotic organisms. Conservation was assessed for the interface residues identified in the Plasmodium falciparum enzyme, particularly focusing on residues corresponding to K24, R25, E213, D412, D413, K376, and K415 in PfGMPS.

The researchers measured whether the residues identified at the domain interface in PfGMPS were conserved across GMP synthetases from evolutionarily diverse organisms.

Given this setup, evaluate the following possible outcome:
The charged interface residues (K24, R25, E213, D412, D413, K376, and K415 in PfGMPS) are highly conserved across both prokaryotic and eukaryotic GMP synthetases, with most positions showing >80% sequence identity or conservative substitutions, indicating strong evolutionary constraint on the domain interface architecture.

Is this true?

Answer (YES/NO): NO